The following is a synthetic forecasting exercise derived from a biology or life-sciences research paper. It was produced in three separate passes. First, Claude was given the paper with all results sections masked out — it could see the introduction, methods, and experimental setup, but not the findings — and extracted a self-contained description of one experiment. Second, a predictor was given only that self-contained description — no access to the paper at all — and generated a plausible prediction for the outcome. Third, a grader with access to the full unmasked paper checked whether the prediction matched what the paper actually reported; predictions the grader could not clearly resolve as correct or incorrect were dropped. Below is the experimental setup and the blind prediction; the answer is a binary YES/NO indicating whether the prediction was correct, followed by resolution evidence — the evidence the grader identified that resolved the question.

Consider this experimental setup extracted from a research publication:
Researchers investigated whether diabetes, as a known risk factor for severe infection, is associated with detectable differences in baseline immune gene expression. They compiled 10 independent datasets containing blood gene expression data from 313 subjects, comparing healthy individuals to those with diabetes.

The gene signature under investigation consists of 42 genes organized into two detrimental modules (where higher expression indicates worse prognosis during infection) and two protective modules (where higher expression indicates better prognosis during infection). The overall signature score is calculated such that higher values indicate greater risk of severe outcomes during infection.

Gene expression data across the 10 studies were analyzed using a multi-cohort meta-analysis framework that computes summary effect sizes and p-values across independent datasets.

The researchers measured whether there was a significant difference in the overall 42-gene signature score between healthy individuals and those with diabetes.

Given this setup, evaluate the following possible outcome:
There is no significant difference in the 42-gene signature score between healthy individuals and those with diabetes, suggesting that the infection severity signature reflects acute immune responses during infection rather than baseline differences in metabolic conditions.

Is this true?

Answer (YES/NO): NO